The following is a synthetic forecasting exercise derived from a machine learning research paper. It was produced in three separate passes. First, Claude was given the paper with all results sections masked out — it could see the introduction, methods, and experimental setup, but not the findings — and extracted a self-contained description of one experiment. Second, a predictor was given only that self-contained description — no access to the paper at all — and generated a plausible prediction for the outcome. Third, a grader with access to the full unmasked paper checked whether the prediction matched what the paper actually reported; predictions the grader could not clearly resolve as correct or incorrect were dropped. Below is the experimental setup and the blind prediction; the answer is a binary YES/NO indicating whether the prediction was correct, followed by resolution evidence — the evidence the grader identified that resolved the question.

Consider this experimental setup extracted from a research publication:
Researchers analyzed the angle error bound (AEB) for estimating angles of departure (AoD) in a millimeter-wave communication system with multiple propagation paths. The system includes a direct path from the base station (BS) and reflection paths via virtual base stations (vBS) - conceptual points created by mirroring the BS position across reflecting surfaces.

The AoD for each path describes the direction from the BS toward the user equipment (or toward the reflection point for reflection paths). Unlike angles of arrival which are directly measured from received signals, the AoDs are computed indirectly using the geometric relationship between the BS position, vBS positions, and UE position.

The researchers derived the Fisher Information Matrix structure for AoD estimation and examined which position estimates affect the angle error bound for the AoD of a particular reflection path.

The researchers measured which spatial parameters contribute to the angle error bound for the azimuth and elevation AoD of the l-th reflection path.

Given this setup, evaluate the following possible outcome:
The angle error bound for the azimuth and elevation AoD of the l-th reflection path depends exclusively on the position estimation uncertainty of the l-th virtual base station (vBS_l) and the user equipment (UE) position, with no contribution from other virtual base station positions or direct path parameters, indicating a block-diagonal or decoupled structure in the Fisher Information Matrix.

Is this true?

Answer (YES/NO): NO